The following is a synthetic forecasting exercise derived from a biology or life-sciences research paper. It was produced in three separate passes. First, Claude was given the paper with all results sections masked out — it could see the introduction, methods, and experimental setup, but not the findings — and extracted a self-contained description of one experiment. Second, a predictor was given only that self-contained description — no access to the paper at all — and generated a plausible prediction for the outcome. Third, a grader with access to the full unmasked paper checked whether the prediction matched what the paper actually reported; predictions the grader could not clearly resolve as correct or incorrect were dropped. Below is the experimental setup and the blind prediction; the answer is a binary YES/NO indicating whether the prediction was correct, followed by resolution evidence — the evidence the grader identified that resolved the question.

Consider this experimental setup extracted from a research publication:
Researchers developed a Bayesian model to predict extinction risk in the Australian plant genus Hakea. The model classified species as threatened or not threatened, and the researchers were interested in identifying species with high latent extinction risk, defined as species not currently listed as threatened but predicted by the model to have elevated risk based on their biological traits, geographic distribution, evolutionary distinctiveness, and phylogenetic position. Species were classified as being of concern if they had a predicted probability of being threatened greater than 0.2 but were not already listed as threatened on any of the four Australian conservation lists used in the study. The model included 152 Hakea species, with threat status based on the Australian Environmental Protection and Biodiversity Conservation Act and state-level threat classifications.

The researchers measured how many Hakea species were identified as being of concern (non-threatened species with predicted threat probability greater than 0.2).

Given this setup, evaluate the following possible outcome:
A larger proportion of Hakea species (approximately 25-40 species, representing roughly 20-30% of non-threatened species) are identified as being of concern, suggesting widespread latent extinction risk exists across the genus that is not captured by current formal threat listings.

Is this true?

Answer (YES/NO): NO